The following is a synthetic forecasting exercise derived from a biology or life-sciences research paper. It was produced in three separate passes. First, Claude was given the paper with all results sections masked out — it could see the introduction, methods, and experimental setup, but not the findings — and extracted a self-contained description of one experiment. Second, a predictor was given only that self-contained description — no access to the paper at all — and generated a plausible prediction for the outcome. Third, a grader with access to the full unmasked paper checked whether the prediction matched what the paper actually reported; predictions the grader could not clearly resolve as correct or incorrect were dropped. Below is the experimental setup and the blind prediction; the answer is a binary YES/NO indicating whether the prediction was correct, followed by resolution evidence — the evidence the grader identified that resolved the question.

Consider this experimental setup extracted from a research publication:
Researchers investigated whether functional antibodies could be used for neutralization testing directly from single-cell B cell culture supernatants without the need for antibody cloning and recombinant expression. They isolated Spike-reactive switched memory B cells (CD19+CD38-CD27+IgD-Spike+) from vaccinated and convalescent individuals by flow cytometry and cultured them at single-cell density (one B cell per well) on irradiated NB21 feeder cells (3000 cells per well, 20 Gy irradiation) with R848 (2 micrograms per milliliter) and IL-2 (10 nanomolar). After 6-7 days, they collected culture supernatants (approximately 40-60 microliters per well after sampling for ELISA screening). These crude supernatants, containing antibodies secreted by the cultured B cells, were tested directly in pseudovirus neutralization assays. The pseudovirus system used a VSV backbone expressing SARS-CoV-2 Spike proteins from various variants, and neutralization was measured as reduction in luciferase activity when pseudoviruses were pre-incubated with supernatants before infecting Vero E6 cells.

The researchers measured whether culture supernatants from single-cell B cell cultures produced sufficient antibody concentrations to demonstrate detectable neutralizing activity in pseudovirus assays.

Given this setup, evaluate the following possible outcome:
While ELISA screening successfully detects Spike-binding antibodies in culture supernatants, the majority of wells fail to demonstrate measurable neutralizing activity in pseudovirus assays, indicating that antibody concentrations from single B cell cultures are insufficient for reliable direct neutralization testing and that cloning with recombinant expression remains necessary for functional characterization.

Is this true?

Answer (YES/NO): NO